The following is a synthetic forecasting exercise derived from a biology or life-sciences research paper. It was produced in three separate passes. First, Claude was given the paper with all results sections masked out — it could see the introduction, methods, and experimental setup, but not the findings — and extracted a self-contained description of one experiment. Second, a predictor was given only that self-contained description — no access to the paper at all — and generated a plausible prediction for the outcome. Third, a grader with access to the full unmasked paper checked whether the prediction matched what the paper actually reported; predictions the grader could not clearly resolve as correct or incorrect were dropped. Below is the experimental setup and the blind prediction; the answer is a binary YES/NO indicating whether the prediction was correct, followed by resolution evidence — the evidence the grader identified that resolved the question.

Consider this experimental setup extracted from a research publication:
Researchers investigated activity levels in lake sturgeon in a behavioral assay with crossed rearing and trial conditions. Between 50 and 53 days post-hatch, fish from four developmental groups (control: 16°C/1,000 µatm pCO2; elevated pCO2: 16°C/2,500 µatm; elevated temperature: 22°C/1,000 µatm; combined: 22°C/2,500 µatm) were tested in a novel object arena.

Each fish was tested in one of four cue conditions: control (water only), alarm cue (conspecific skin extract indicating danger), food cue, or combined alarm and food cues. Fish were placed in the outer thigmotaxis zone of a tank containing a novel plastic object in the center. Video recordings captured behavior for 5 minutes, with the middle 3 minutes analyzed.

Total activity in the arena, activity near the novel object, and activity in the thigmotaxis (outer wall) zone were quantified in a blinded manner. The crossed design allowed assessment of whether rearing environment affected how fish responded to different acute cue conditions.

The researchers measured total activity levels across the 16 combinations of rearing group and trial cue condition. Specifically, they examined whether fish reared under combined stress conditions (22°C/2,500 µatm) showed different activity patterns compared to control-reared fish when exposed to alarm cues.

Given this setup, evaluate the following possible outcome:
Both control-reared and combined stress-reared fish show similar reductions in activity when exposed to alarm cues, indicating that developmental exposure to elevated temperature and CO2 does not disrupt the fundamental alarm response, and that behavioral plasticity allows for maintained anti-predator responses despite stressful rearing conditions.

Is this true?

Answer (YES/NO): NO